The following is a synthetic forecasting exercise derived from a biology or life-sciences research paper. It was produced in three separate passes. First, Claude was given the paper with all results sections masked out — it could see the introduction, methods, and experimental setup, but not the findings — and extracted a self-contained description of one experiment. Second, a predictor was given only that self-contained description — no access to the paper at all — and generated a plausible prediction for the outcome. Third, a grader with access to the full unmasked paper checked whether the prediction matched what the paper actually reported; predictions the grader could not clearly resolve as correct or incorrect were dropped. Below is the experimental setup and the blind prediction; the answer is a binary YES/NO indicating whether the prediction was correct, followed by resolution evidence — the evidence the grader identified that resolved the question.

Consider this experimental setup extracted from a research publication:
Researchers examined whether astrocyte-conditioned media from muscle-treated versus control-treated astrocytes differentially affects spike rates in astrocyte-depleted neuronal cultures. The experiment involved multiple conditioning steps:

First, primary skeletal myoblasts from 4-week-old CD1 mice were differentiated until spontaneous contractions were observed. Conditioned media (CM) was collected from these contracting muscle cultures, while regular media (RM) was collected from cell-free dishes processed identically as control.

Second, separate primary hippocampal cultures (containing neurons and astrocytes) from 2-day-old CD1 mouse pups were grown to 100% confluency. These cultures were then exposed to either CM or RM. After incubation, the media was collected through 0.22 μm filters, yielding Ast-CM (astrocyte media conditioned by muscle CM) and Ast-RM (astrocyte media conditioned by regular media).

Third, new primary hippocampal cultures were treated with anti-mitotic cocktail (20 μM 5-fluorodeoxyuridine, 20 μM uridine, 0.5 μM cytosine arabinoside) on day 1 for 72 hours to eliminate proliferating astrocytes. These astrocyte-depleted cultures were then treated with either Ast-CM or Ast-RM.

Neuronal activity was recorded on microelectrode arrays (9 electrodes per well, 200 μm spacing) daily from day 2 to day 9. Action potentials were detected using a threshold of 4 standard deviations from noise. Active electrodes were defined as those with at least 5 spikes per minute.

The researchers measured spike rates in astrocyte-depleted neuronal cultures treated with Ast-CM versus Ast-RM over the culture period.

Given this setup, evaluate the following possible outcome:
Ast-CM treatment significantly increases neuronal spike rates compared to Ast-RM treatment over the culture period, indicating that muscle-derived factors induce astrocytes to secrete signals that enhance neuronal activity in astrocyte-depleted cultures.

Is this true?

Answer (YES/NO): NO